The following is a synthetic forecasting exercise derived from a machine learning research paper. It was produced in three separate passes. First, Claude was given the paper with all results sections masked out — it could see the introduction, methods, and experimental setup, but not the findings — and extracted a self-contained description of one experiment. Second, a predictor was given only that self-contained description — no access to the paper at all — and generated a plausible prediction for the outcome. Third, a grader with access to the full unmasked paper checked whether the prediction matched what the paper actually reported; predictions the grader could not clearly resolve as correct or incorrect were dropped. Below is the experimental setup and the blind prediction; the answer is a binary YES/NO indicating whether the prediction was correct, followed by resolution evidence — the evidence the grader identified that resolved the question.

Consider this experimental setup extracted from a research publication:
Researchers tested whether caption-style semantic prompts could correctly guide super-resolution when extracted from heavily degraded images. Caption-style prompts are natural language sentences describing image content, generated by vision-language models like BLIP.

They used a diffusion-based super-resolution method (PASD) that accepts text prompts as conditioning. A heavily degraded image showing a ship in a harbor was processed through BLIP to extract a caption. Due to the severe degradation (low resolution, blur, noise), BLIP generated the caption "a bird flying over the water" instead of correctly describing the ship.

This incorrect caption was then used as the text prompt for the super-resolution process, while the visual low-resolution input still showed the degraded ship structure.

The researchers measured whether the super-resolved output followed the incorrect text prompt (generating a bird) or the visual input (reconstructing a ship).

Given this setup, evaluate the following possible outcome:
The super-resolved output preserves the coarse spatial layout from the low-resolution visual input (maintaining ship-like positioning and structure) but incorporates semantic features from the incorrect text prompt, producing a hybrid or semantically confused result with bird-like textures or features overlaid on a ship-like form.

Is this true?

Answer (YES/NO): NO